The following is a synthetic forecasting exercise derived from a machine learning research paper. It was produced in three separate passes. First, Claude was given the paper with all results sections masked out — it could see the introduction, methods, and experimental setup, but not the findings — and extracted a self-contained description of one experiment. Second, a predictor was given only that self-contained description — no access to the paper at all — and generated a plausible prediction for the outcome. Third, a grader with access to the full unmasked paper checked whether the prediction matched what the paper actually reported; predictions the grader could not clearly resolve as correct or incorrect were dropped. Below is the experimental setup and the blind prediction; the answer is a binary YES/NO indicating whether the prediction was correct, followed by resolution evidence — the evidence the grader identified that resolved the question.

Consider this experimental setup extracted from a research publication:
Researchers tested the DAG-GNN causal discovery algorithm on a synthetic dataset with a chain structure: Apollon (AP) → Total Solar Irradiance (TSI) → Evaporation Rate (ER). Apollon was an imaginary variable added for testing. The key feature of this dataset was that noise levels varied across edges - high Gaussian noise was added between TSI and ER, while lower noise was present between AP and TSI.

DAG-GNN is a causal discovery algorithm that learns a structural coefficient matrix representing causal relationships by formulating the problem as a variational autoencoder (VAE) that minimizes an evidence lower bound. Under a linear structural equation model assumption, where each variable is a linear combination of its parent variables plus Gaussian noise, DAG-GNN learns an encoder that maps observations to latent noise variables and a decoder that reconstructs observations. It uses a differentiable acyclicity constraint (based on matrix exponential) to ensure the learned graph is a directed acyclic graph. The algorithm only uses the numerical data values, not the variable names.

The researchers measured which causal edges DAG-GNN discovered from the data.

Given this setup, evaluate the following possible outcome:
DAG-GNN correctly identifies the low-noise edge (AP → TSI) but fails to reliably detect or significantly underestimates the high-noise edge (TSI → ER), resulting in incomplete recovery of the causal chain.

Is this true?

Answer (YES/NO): NO